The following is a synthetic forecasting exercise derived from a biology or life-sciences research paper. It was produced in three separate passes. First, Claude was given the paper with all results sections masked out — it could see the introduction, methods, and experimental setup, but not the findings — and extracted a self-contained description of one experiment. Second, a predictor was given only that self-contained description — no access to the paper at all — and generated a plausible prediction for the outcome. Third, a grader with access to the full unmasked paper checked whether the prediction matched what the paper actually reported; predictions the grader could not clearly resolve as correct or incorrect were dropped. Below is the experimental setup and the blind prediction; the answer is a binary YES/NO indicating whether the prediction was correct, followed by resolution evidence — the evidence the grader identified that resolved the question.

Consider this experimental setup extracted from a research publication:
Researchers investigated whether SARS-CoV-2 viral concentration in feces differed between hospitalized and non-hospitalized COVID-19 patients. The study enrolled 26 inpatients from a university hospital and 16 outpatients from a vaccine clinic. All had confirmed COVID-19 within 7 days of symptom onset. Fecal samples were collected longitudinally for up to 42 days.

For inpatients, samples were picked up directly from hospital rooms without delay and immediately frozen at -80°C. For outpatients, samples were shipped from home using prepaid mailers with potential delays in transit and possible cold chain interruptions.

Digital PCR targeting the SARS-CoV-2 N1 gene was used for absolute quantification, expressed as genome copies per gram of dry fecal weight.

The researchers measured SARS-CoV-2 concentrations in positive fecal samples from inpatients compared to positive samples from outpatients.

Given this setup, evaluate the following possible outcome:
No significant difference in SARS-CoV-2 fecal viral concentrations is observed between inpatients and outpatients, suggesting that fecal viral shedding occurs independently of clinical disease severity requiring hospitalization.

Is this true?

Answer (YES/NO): NO